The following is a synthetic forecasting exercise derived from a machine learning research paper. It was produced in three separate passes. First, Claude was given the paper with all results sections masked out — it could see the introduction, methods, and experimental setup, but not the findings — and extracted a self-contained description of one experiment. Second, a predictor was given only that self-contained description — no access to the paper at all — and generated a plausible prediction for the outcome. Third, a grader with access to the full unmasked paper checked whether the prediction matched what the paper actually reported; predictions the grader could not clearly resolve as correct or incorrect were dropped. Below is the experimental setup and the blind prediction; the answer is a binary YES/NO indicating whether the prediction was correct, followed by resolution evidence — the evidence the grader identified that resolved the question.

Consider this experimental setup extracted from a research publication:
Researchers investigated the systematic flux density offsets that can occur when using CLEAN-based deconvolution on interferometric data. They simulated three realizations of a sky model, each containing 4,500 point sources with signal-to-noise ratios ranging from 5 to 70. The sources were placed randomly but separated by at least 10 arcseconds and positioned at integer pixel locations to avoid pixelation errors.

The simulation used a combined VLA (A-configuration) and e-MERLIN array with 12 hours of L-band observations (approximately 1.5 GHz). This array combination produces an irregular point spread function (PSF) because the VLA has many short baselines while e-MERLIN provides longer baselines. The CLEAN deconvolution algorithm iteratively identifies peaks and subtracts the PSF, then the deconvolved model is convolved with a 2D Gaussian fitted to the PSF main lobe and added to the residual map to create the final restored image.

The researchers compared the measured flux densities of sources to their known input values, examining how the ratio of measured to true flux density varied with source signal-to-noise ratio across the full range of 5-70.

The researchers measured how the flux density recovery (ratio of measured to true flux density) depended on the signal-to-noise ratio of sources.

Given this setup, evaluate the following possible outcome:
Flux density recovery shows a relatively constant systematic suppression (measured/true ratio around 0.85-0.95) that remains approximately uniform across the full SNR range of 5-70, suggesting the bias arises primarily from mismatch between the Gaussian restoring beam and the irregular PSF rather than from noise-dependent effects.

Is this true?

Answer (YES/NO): NO